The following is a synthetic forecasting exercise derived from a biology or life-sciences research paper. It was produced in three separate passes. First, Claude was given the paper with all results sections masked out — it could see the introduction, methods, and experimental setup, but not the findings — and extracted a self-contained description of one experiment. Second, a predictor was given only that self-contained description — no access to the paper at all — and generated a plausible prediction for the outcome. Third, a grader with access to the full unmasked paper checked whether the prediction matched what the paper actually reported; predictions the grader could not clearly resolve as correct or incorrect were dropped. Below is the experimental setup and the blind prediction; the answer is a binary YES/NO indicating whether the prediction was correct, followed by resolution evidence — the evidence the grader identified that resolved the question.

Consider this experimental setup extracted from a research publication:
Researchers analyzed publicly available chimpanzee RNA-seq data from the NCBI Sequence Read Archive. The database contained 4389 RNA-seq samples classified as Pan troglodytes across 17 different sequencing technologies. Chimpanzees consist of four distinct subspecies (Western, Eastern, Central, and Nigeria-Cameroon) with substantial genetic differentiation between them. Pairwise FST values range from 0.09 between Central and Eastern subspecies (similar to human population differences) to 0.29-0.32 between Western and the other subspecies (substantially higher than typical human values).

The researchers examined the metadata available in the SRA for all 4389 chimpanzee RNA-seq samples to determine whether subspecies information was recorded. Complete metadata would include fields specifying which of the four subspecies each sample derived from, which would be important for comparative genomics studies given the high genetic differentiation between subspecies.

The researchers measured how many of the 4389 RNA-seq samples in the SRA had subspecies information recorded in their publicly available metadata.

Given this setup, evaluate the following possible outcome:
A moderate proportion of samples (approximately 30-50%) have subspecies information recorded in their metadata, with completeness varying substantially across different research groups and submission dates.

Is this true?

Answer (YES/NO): NO